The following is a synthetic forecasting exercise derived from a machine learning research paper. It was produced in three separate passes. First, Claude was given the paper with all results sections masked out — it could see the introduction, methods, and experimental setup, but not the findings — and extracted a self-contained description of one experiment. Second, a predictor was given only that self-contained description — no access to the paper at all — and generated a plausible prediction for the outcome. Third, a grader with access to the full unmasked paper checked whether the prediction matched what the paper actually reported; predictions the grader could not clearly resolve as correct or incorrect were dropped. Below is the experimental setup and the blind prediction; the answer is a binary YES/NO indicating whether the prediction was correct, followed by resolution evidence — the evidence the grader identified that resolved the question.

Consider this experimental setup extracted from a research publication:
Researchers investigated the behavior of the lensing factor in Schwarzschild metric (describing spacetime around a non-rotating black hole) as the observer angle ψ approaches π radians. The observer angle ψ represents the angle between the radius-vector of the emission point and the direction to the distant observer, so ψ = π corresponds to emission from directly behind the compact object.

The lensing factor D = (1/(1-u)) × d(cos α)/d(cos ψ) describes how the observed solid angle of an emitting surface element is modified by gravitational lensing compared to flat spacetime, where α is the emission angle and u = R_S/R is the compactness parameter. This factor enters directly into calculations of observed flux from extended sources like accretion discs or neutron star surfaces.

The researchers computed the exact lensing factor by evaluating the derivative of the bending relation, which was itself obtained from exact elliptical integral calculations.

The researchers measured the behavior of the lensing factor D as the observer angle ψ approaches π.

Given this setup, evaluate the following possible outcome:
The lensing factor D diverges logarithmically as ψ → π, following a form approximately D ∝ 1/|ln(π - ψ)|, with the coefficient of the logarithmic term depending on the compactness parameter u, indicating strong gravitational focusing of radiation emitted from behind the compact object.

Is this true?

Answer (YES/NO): NO